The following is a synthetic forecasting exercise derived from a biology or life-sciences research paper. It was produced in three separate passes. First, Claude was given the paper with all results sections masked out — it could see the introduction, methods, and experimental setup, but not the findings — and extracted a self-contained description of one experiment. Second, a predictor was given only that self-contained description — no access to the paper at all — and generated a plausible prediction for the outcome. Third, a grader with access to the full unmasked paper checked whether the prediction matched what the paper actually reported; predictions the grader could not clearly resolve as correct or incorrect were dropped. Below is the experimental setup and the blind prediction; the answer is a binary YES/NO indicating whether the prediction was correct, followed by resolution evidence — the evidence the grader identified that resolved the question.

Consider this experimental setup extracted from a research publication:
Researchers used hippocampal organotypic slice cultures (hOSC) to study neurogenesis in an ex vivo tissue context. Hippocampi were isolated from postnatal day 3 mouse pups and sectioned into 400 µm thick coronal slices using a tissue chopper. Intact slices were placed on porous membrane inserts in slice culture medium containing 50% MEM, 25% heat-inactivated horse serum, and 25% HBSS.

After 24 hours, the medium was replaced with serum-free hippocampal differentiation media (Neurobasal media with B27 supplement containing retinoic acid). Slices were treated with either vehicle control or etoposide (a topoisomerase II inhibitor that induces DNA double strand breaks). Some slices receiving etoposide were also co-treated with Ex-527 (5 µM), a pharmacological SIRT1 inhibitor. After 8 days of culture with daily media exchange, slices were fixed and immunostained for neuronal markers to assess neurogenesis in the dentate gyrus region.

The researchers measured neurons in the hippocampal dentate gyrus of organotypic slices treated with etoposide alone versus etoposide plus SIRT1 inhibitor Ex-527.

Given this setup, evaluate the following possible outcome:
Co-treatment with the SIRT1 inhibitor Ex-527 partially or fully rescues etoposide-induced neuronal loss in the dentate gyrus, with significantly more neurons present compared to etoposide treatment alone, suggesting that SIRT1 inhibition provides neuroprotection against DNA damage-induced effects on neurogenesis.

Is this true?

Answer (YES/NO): YES